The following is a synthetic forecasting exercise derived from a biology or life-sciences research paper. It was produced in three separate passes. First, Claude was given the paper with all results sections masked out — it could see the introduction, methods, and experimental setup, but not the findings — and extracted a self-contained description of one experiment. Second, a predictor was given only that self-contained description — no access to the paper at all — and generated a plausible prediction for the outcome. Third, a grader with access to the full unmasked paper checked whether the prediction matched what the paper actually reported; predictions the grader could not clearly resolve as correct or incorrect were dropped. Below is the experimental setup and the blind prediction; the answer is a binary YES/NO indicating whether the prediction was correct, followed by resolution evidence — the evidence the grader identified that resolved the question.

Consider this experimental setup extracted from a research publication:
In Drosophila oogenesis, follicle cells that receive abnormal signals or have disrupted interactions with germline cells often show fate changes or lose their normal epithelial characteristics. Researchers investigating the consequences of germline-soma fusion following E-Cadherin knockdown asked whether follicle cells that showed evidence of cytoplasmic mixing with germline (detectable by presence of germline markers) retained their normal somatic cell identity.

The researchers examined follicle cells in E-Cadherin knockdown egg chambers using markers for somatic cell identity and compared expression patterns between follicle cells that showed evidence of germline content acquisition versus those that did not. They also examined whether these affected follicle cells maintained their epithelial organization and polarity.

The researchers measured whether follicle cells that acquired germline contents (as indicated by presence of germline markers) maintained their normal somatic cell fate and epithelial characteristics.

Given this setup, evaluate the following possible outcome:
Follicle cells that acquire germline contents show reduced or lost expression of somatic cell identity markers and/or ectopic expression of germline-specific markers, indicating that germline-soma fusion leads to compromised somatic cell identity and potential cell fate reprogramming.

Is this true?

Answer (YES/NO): YES